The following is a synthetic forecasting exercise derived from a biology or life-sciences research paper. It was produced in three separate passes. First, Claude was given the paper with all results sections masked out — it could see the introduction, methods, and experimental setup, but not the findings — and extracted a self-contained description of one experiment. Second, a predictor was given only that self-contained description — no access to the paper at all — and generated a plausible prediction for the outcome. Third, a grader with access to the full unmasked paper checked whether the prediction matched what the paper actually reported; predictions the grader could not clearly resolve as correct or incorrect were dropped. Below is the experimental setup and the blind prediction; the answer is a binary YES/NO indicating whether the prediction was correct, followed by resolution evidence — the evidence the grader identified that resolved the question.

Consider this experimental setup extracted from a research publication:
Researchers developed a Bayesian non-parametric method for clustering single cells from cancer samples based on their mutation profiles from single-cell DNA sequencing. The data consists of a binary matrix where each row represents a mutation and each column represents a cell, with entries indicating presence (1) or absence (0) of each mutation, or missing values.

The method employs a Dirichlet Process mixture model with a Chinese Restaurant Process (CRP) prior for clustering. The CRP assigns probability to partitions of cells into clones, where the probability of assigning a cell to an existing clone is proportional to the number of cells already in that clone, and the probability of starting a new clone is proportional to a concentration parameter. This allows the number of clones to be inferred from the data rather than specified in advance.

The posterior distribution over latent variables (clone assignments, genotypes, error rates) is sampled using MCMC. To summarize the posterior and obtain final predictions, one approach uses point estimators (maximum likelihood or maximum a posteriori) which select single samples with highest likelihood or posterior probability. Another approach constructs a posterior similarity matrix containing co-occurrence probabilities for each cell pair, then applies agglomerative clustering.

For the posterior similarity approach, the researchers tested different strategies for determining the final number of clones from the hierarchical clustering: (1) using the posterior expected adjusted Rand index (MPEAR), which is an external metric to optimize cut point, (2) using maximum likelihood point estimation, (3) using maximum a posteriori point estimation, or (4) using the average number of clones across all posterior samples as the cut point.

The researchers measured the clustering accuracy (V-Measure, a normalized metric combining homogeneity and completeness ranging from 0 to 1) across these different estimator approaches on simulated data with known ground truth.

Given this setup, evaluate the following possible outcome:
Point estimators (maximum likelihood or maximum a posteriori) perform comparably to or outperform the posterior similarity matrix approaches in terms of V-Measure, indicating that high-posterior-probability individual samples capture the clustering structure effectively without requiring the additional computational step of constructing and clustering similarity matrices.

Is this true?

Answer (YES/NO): YES